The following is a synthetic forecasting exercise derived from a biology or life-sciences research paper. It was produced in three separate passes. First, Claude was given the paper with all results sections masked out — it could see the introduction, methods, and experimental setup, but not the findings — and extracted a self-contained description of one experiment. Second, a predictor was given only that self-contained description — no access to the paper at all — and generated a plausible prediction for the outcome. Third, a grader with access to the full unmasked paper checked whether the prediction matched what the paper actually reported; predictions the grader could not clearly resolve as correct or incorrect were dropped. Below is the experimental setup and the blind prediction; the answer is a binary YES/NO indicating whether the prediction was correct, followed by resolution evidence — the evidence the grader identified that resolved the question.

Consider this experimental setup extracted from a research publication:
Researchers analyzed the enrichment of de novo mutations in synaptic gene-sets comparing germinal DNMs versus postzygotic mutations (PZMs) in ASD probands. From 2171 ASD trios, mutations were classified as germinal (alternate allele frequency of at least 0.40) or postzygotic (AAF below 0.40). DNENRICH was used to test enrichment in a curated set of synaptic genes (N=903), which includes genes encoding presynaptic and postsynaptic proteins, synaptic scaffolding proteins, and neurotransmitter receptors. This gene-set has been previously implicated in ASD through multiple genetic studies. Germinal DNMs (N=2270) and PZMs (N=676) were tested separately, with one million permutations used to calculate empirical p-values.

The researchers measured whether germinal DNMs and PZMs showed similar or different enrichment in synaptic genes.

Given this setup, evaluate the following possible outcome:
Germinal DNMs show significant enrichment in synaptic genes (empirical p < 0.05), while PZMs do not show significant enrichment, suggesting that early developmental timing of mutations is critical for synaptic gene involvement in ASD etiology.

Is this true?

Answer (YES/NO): YES